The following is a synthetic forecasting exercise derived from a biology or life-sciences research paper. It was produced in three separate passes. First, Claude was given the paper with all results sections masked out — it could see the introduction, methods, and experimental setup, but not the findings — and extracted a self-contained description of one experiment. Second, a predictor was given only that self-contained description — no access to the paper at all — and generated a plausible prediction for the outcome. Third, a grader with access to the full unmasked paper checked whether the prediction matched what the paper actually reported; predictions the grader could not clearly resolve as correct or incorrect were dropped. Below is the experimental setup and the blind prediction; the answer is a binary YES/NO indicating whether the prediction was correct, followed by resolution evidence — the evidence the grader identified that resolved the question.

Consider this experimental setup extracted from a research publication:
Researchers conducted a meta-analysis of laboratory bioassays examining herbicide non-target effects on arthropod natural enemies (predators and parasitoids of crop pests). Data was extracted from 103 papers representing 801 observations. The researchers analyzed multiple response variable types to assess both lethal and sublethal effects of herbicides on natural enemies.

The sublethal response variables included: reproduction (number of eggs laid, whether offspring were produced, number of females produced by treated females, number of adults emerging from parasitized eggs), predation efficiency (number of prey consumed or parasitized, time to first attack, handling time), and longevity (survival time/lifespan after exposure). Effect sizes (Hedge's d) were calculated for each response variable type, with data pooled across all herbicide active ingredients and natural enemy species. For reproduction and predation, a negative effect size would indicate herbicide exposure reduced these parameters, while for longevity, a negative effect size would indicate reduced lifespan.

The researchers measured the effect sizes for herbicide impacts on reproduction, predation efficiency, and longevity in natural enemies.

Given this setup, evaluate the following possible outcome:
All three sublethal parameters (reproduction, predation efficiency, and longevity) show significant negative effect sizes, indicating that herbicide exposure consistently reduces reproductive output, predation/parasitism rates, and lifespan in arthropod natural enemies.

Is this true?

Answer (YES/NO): YES